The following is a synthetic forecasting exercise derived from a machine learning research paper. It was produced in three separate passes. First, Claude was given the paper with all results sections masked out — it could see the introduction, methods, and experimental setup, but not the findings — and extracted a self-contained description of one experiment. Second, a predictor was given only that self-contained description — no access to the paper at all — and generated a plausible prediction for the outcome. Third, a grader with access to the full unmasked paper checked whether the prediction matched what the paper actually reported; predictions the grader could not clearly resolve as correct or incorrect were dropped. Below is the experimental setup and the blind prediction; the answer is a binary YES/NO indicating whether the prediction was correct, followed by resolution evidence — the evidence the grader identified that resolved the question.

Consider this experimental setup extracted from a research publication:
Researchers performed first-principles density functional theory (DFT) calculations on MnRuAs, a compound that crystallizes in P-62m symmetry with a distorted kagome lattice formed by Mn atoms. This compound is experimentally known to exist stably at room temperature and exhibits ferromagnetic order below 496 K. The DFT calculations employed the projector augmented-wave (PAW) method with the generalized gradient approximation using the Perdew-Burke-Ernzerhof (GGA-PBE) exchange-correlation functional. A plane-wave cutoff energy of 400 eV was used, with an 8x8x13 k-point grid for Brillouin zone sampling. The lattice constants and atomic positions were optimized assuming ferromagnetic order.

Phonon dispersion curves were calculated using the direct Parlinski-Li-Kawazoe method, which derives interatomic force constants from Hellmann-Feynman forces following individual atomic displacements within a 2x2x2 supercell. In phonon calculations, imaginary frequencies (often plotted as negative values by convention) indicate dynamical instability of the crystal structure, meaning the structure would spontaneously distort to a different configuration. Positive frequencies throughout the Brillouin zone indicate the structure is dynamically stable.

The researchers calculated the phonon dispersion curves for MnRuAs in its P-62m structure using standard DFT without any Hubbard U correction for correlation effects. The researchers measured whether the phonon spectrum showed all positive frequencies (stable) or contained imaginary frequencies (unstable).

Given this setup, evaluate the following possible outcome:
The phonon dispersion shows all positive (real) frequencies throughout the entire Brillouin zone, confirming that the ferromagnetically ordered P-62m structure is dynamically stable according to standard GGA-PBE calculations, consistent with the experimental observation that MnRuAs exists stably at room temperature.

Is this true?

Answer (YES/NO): NO